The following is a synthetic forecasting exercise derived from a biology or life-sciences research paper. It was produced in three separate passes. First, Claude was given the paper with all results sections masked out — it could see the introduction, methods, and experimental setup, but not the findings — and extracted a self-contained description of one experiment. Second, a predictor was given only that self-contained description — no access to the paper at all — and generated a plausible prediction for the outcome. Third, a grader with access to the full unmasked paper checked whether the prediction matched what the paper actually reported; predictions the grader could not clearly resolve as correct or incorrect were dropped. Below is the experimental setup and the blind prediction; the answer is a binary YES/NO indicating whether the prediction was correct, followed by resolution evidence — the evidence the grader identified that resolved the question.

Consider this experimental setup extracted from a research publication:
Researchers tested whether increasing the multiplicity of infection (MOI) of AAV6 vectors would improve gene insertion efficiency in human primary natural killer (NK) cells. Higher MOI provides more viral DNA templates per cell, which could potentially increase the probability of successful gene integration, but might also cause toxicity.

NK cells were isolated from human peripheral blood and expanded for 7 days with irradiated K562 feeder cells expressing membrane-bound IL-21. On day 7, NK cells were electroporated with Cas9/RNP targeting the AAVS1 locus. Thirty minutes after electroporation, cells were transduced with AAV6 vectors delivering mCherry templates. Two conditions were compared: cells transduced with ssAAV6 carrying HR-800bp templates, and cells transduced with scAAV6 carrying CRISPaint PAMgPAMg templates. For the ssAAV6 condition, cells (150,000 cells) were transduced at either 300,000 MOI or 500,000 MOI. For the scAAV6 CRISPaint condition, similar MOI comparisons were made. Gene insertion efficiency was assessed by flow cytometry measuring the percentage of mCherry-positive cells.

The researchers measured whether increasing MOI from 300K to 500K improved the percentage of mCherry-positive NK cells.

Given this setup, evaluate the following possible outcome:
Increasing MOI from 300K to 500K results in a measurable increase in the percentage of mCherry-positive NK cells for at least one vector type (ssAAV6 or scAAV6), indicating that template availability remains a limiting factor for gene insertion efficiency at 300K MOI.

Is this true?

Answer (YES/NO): NO